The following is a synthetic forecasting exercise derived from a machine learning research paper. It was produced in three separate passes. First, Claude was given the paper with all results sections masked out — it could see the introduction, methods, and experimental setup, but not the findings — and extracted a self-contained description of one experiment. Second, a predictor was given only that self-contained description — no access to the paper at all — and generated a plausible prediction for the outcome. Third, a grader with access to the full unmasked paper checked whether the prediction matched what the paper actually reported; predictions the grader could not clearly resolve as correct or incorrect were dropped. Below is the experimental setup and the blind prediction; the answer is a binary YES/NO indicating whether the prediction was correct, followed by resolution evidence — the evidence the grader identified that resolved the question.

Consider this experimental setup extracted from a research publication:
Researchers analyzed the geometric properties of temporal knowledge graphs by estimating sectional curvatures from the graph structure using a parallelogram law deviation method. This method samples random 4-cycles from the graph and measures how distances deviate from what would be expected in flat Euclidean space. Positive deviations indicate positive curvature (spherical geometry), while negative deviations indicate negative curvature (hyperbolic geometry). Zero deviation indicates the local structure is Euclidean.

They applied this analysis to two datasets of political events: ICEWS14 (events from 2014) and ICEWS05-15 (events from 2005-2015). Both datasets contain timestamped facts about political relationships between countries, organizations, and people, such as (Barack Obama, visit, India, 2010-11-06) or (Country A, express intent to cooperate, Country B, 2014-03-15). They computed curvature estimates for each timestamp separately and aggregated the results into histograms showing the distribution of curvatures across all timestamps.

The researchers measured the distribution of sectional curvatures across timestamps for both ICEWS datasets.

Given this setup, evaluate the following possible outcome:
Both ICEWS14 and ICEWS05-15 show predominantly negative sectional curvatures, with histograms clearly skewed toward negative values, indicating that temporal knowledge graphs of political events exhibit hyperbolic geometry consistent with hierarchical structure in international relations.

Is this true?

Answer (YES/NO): YES